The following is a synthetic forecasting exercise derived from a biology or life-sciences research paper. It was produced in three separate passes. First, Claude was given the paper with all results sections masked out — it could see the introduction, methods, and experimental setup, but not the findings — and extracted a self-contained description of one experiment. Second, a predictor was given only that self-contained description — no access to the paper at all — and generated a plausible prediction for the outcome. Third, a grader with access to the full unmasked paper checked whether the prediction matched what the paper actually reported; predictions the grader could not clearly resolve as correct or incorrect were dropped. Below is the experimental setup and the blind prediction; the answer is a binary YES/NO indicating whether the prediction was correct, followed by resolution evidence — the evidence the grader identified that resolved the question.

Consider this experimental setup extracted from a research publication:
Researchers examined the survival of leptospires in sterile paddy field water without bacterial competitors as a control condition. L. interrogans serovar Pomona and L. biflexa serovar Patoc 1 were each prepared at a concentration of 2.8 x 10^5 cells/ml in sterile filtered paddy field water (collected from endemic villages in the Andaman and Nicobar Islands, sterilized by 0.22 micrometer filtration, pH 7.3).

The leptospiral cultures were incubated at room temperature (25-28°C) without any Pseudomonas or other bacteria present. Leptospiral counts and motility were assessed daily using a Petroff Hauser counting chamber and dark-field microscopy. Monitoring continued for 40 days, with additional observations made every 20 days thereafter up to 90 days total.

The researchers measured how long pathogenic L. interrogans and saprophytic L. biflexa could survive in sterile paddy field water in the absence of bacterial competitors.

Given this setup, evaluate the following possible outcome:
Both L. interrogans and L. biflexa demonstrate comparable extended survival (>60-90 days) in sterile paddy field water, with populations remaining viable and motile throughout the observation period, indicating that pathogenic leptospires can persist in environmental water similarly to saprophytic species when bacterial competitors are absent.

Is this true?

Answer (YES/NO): NO